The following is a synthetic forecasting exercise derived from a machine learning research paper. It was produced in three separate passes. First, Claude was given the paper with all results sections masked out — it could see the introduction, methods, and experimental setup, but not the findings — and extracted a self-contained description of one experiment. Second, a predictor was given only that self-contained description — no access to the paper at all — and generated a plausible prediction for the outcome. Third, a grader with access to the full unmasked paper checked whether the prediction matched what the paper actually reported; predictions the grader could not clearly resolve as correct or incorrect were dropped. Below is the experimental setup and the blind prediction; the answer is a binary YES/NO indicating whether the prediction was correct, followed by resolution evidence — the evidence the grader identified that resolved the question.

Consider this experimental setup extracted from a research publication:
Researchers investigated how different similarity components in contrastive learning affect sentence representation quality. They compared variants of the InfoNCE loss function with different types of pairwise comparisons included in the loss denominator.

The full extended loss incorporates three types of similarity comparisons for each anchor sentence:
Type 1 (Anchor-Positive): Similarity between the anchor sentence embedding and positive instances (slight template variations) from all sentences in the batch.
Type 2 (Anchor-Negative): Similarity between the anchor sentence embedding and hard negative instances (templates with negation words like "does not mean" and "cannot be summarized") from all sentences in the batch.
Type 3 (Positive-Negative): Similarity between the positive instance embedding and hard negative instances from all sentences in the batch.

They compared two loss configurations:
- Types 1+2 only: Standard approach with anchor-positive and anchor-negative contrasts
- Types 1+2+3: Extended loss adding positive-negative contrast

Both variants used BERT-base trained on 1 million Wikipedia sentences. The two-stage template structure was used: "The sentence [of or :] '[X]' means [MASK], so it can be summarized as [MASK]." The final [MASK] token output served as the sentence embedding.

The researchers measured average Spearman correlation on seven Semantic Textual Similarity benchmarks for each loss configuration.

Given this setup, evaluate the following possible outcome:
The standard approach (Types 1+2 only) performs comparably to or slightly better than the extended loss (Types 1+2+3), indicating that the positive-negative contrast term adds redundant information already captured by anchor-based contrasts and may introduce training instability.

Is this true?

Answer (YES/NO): NO